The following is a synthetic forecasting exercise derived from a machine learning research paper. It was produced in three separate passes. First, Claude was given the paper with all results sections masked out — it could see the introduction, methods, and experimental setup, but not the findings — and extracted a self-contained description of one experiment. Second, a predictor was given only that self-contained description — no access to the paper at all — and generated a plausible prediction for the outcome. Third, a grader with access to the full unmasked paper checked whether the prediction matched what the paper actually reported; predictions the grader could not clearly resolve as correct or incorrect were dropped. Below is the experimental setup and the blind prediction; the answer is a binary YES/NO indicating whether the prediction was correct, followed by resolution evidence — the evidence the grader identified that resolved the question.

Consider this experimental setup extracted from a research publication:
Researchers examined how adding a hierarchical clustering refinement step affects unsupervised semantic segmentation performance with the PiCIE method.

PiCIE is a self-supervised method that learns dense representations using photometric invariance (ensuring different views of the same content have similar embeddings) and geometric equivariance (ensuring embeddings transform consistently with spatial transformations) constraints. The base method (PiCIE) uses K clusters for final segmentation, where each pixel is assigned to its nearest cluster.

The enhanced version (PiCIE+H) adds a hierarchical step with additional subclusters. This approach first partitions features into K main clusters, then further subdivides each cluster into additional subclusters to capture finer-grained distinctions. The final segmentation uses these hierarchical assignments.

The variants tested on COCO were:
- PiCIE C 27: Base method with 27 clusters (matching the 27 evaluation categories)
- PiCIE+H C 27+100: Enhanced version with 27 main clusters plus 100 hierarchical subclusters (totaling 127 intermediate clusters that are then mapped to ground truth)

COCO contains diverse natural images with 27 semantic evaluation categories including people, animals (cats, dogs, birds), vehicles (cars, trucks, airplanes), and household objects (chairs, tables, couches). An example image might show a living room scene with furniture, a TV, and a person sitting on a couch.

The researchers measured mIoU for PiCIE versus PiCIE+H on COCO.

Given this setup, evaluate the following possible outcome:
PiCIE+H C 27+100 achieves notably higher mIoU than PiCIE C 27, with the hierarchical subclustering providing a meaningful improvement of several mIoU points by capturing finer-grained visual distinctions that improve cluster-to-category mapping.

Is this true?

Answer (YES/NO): NO